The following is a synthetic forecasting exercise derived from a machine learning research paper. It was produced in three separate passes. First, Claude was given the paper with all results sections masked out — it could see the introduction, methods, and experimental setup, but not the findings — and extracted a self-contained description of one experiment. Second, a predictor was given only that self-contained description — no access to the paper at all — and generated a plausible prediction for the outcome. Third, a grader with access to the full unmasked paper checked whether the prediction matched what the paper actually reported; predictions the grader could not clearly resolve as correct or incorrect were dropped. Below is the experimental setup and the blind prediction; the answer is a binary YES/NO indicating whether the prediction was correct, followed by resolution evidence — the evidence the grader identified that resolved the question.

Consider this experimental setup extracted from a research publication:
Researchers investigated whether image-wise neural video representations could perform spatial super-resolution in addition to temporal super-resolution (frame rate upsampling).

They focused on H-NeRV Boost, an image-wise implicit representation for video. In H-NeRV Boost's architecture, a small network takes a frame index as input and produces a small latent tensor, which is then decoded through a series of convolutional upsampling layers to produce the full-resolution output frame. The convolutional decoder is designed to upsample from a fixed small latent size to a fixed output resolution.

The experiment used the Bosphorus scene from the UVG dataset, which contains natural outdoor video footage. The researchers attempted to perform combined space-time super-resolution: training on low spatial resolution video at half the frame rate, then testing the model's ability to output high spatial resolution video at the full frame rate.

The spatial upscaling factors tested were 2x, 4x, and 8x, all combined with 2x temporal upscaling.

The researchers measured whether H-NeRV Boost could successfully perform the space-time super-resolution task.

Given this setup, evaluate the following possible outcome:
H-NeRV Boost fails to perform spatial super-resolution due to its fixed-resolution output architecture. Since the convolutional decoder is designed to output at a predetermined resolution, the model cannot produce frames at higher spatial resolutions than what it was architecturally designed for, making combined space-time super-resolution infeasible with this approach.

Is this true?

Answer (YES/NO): YES